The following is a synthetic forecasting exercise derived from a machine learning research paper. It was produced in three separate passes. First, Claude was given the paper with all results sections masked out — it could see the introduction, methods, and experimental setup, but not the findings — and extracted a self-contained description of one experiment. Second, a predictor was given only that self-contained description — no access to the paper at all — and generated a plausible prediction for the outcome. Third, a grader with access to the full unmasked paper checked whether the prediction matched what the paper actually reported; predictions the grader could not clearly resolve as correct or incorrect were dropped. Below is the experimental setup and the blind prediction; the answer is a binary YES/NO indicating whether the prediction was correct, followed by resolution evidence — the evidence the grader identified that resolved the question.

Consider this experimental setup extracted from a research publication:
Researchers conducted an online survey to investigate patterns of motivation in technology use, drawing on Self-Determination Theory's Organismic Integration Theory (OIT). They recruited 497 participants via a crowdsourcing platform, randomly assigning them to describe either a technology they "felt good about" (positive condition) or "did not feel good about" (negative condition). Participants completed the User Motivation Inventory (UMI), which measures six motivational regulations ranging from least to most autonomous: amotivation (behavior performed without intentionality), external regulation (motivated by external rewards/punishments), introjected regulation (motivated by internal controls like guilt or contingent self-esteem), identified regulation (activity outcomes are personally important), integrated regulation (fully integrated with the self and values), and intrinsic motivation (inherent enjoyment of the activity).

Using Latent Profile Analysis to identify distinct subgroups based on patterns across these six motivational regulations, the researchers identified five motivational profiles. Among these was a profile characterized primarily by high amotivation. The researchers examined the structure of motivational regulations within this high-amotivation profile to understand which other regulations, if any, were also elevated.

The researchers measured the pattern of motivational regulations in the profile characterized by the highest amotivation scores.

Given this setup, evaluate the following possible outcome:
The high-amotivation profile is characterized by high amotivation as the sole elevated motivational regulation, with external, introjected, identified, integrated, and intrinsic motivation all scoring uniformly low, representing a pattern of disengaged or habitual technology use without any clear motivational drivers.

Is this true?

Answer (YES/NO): NO